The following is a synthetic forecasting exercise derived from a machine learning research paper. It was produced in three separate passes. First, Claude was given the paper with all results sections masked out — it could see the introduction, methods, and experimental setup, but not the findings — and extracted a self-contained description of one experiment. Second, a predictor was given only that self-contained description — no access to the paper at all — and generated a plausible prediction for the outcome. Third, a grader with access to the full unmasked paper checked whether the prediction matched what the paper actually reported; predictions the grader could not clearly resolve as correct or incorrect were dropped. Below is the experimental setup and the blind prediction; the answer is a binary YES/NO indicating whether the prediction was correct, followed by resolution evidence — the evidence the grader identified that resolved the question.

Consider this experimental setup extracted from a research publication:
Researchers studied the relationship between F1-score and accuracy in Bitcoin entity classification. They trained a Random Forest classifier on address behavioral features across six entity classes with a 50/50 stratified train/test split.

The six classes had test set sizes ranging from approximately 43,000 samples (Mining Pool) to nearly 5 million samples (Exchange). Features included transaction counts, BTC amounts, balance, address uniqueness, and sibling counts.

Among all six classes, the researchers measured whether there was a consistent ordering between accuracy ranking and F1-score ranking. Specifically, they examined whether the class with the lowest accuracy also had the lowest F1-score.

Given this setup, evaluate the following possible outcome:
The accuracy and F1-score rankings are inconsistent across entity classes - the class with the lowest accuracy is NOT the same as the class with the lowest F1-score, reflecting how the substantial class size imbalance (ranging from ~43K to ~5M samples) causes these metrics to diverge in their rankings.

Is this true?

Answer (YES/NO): NO